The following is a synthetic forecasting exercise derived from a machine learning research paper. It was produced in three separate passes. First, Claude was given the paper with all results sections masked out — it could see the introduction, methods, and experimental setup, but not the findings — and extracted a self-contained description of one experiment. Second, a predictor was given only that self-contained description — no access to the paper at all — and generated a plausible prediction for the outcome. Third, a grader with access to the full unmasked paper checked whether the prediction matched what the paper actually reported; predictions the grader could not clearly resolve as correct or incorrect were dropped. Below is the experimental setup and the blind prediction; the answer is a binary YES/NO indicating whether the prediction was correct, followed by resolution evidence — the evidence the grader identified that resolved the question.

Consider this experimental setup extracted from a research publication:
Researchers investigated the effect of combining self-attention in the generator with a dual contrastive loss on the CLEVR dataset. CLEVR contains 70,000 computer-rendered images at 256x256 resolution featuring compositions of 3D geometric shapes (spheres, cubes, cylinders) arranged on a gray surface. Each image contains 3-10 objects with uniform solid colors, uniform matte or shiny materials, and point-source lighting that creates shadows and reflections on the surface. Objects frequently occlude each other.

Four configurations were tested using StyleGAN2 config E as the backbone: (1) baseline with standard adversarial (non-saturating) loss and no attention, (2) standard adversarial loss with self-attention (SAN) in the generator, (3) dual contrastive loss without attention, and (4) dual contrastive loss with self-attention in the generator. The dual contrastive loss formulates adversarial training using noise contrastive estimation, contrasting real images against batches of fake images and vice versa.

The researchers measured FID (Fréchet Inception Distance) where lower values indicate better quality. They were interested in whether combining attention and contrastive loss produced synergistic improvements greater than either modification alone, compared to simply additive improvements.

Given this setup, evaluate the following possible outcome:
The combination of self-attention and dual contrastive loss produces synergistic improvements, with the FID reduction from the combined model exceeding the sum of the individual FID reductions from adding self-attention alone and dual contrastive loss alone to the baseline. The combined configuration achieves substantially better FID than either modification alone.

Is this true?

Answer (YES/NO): YES